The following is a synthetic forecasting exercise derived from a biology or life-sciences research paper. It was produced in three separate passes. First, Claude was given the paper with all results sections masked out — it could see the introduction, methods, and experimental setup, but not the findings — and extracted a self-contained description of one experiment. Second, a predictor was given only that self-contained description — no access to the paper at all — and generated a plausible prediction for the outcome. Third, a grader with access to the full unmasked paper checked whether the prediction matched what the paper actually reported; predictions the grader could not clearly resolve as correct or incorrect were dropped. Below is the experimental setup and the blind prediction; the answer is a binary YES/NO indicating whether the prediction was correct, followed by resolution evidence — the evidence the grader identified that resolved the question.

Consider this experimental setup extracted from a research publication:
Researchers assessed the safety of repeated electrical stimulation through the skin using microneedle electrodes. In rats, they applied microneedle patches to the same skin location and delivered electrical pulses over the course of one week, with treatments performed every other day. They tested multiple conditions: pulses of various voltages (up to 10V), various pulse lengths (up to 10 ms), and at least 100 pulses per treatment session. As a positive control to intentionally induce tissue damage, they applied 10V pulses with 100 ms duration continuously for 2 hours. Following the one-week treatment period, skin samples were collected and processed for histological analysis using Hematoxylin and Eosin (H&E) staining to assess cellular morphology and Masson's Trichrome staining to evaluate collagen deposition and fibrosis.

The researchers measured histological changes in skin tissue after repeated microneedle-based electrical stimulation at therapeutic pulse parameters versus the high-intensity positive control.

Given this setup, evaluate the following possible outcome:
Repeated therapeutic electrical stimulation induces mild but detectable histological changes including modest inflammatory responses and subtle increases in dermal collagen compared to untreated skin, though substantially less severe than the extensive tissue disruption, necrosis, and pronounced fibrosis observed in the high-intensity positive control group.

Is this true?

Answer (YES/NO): NO